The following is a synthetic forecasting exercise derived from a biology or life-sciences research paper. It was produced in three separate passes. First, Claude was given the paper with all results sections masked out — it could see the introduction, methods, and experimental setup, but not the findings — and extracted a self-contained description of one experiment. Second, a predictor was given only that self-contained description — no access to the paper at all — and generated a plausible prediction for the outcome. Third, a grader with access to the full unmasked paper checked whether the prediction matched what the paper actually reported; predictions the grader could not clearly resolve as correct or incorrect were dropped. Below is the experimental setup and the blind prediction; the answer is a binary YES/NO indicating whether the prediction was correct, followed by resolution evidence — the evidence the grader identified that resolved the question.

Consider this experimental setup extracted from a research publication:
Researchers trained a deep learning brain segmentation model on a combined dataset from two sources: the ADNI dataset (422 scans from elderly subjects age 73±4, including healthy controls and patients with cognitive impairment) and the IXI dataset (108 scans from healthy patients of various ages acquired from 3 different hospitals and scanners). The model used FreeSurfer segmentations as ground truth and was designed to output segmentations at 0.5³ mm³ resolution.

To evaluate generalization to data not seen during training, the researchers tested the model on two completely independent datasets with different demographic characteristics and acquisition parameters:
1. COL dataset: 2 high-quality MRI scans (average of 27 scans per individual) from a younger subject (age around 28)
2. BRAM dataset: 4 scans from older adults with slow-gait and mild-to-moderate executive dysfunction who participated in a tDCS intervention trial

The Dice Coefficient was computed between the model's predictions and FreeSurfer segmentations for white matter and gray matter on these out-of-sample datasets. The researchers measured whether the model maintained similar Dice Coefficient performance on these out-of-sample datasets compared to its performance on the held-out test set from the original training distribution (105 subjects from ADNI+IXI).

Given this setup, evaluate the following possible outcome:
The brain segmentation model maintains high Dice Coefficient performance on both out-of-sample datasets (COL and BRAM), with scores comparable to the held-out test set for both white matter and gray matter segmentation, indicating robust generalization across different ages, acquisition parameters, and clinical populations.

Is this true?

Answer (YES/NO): NO